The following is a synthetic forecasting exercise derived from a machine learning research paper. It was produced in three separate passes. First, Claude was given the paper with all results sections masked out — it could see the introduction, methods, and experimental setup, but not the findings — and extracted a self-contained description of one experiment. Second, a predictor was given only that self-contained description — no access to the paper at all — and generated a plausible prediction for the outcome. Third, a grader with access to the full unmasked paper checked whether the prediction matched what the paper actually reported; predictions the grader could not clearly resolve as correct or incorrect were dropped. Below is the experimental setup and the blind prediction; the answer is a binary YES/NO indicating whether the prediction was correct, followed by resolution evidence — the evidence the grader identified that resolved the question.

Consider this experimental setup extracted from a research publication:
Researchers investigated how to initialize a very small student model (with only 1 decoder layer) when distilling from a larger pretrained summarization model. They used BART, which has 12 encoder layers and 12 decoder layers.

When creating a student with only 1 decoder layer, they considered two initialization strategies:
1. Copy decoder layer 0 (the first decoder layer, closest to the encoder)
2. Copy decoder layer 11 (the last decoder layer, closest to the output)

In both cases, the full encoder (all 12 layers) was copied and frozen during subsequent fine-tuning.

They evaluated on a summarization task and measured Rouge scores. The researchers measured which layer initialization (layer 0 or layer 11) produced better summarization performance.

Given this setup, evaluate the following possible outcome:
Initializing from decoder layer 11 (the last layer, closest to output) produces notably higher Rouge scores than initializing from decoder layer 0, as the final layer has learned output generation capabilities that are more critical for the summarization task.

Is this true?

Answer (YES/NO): NO